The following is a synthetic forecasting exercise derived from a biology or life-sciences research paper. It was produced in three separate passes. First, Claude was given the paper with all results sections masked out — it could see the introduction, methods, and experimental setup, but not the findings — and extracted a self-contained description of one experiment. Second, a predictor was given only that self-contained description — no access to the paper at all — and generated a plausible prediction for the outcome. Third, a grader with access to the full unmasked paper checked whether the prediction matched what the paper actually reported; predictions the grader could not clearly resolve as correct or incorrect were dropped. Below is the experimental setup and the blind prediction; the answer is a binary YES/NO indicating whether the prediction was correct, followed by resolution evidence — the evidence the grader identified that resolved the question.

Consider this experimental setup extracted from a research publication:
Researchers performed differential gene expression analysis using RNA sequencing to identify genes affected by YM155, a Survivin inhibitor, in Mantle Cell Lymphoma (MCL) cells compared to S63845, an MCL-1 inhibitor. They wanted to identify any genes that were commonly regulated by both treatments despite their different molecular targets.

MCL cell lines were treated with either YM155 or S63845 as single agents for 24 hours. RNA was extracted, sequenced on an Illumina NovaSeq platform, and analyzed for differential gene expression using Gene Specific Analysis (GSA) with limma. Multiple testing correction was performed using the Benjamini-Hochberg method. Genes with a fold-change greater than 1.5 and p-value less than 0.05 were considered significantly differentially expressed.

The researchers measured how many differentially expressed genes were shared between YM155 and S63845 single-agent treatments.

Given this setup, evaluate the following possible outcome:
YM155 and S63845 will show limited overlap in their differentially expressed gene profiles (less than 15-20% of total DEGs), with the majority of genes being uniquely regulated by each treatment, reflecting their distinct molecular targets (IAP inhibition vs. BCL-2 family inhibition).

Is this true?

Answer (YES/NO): YES